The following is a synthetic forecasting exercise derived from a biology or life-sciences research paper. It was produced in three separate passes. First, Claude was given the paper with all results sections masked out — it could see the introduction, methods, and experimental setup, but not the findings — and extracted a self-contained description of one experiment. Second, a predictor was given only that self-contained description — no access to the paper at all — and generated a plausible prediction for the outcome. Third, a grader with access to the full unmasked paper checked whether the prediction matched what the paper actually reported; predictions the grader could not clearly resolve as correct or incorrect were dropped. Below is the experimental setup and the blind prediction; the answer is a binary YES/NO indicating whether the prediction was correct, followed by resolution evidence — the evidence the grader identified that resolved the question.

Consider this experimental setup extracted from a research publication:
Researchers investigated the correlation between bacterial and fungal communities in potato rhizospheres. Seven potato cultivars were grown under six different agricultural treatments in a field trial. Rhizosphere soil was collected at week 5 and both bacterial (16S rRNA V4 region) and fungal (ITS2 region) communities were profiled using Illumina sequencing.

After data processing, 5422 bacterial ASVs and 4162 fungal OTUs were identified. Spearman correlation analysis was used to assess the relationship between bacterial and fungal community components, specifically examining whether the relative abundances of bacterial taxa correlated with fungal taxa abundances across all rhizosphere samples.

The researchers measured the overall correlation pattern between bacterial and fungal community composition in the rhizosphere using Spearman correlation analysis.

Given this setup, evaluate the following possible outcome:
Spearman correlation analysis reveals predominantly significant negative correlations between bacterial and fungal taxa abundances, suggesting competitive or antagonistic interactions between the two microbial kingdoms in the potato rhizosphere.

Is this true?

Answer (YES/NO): NO